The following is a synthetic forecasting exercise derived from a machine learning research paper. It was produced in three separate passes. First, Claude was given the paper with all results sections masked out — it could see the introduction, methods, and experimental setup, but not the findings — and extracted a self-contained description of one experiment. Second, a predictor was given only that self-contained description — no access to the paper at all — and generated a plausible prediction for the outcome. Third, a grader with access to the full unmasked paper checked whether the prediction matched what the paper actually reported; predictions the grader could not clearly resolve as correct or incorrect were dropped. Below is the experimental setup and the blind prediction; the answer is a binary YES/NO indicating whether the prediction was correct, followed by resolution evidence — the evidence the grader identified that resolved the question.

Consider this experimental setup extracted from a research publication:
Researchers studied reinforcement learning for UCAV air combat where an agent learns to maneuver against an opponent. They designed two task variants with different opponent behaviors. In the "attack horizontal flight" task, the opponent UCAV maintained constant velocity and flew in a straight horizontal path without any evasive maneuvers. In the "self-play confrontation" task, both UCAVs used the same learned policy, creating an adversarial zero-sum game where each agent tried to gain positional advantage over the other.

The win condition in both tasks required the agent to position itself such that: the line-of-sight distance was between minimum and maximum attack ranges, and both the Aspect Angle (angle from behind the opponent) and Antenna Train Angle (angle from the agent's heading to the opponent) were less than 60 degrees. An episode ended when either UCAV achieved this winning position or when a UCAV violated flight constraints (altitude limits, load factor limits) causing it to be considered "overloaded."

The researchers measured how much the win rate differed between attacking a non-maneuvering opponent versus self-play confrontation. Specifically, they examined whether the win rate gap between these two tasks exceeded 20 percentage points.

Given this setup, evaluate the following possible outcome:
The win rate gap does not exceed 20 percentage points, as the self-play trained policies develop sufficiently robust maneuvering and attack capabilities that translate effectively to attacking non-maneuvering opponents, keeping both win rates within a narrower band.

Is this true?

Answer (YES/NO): NO